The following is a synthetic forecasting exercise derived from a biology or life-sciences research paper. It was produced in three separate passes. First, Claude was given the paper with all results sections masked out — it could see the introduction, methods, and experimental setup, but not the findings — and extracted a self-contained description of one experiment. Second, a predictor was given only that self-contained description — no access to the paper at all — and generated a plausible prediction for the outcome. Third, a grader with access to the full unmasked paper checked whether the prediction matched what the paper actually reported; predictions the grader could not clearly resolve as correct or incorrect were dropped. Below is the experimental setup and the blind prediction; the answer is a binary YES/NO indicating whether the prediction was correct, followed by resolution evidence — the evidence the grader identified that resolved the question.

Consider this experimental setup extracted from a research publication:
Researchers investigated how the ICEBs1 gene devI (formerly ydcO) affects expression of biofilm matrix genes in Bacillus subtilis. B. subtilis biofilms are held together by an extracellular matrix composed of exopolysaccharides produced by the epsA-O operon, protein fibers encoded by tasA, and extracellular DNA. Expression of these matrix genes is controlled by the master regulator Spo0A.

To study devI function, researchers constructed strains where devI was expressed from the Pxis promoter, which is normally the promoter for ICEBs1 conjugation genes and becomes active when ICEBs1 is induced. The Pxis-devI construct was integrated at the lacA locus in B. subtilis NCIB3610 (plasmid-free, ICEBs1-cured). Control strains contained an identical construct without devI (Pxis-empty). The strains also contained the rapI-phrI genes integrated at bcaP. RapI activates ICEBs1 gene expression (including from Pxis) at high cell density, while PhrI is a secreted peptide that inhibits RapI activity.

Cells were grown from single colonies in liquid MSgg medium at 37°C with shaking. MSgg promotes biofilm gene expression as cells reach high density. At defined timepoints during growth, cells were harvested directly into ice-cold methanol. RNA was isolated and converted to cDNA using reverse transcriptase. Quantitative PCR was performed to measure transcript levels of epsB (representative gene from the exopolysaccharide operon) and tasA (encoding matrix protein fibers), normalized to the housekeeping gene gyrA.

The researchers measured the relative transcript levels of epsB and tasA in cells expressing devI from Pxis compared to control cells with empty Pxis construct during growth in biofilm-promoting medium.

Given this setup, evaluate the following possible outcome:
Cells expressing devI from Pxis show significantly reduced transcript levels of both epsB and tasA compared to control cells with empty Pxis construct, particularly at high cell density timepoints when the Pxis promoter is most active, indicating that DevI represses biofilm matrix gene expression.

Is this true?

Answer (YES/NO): YES